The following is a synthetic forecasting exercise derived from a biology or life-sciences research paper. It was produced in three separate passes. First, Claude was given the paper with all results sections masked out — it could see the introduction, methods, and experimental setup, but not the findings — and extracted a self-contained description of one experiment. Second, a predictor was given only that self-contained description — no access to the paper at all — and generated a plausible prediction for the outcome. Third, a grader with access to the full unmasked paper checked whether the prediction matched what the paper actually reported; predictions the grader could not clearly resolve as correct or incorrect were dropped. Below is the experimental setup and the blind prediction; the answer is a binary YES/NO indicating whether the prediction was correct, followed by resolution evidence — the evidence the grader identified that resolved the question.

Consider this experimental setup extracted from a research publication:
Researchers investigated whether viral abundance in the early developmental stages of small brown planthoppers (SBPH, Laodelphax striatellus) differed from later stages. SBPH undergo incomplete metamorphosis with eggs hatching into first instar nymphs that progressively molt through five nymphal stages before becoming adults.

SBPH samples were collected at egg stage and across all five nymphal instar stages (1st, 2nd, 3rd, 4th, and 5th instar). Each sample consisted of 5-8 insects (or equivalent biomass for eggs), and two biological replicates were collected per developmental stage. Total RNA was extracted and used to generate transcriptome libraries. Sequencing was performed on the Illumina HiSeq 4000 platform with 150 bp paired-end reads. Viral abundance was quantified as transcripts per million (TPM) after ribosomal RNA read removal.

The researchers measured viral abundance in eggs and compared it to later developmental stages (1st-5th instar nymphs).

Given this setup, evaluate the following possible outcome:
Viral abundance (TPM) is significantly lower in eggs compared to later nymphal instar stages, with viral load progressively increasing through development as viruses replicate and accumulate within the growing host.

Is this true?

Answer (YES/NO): NO